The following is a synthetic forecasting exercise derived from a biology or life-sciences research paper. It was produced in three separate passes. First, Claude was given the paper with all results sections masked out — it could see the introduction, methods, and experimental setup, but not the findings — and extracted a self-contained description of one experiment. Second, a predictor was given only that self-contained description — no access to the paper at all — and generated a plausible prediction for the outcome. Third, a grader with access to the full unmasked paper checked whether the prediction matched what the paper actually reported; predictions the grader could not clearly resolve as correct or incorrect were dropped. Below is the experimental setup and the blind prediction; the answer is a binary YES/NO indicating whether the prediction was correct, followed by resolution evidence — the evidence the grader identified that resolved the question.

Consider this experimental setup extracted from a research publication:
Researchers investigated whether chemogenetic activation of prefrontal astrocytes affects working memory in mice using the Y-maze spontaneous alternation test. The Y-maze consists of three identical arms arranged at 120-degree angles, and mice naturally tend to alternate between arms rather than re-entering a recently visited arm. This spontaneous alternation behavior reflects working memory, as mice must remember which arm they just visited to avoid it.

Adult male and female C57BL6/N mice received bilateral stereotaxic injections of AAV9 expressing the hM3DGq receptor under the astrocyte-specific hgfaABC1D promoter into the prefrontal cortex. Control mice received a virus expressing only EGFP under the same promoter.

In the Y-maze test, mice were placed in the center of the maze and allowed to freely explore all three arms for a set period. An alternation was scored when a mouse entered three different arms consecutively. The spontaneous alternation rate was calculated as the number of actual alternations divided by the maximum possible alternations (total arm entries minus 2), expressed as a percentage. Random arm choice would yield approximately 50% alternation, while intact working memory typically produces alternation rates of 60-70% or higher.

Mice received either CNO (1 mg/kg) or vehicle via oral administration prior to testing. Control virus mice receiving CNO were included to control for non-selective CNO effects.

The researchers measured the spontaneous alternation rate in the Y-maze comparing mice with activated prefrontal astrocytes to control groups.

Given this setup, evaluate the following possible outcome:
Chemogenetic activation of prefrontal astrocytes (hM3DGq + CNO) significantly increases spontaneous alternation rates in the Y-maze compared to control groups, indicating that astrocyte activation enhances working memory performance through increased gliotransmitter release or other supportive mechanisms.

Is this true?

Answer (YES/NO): NO